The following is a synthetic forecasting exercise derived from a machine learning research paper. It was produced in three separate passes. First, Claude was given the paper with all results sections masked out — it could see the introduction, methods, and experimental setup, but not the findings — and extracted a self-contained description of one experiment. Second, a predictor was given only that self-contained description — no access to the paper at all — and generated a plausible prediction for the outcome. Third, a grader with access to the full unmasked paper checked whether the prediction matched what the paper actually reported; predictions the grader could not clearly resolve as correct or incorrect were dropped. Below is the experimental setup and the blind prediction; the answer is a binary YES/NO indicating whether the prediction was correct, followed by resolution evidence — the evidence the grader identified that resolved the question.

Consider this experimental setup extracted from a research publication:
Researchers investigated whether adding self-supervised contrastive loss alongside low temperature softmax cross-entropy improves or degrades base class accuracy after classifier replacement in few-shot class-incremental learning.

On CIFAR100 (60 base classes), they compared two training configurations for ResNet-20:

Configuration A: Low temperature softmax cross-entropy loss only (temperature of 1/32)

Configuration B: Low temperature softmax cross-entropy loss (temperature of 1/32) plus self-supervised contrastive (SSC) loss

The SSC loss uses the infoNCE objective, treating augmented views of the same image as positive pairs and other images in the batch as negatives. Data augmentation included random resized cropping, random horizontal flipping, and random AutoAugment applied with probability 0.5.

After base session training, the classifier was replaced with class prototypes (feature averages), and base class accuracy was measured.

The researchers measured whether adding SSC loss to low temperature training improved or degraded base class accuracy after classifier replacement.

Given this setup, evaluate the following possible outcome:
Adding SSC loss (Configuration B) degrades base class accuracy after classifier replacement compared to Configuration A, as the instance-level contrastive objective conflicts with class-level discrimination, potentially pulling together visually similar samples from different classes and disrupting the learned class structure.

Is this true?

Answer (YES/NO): YES